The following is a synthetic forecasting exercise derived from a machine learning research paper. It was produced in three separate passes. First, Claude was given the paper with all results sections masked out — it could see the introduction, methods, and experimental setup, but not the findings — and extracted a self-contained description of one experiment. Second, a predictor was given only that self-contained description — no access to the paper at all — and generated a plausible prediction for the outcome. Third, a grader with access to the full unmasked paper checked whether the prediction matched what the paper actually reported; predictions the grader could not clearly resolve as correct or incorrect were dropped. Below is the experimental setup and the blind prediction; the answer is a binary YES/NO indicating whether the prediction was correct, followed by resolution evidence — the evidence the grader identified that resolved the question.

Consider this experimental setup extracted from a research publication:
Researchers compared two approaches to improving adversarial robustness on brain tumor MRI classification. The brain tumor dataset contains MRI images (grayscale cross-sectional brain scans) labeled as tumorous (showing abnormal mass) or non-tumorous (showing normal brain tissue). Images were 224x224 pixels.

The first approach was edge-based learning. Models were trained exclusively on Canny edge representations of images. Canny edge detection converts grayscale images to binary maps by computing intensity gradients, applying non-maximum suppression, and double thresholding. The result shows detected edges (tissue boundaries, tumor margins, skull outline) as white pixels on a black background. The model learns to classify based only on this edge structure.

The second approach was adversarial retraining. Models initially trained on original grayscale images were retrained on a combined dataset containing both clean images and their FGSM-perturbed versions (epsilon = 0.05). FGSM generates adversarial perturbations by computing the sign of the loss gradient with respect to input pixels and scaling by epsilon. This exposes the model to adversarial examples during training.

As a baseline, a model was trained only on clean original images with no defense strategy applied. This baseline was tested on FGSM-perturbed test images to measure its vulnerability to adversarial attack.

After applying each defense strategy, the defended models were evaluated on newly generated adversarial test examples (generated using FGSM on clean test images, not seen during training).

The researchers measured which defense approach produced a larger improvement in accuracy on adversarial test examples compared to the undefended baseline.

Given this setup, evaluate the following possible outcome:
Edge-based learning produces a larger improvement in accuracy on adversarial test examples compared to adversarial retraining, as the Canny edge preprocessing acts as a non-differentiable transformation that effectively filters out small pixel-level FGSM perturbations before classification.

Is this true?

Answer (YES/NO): YES